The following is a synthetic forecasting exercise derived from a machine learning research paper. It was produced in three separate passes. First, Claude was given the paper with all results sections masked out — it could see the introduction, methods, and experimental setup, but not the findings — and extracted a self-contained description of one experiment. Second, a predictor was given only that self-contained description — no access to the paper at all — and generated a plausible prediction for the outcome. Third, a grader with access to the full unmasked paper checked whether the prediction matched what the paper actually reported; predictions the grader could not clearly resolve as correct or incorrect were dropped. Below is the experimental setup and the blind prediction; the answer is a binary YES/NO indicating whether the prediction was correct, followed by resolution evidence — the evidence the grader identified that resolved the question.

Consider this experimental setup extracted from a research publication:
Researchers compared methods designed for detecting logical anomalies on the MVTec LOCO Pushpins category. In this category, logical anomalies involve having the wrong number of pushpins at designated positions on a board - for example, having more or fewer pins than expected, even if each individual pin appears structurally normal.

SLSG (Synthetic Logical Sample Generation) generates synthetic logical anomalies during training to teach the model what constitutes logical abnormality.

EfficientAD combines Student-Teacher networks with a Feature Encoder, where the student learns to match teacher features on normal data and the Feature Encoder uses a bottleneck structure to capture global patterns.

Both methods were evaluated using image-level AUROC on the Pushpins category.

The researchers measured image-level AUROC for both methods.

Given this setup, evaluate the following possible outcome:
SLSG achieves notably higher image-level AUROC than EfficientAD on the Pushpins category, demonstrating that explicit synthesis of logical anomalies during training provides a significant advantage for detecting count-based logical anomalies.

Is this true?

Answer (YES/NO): NO